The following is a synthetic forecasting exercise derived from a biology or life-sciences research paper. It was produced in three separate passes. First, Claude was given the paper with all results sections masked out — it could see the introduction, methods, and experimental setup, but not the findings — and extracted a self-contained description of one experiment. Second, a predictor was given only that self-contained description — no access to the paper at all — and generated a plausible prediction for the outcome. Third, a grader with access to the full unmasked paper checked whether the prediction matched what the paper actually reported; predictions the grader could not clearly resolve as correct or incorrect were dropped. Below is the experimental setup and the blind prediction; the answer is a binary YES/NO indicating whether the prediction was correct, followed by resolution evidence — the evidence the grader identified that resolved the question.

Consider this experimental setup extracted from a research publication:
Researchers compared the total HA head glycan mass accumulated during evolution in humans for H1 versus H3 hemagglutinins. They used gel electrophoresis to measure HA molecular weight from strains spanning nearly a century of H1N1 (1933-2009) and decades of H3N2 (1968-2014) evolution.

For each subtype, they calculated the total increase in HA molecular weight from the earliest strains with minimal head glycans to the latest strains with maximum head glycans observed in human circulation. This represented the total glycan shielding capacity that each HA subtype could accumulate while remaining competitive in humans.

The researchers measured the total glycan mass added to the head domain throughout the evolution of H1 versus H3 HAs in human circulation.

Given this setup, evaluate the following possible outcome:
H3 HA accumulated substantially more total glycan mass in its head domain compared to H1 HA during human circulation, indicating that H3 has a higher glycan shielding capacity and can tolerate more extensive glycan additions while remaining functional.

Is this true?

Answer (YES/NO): NO